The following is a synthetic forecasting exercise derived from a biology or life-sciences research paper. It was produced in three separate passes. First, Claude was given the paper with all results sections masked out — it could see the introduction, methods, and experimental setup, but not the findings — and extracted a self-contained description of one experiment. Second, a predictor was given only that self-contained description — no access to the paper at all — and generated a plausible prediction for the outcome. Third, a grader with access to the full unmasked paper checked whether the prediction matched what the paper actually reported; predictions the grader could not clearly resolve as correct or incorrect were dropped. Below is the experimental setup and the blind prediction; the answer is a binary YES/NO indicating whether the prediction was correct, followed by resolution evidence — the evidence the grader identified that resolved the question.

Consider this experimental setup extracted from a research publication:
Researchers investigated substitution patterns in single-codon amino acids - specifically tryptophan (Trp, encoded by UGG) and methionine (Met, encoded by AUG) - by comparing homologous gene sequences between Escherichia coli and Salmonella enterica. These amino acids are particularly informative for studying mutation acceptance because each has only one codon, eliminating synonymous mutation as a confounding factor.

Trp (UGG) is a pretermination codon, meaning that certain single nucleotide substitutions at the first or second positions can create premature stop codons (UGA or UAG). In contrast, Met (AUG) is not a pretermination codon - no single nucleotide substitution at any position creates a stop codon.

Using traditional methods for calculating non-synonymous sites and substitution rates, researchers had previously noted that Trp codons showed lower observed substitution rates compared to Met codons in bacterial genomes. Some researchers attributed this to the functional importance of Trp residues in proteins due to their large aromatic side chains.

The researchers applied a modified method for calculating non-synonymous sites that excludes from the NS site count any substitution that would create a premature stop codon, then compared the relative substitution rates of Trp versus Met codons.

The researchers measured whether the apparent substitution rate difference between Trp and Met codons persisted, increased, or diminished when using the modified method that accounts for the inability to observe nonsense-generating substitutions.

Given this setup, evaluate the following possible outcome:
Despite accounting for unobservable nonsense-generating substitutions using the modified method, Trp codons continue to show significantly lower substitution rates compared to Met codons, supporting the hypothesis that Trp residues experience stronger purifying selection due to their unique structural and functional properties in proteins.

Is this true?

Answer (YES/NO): NO